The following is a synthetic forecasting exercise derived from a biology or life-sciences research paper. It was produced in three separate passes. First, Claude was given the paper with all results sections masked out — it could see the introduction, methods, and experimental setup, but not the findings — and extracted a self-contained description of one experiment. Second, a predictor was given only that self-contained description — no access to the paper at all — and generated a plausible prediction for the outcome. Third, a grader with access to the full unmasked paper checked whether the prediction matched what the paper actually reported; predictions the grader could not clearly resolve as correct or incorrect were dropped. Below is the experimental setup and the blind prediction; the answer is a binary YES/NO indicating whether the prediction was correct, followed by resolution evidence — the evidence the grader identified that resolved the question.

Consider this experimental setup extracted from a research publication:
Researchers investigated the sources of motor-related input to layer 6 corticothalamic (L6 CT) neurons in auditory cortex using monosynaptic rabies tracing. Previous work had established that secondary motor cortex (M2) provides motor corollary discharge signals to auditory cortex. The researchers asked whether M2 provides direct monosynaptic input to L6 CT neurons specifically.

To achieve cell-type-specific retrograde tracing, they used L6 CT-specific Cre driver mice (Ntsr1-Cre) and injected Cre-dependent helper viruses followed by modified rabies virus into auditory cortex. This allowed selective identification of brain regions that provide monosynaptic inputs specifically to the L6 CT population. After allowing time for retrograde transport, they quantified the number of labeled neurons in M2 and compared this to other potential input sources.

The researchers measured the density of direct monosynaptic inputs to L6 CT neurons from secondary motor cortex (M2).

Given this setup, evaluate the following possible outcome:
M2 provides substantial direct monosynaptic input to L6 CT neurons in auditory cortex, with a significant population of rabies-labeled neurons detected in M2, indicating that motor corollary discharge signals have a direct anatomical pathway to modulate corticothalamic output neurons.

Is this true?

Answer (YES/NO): NO